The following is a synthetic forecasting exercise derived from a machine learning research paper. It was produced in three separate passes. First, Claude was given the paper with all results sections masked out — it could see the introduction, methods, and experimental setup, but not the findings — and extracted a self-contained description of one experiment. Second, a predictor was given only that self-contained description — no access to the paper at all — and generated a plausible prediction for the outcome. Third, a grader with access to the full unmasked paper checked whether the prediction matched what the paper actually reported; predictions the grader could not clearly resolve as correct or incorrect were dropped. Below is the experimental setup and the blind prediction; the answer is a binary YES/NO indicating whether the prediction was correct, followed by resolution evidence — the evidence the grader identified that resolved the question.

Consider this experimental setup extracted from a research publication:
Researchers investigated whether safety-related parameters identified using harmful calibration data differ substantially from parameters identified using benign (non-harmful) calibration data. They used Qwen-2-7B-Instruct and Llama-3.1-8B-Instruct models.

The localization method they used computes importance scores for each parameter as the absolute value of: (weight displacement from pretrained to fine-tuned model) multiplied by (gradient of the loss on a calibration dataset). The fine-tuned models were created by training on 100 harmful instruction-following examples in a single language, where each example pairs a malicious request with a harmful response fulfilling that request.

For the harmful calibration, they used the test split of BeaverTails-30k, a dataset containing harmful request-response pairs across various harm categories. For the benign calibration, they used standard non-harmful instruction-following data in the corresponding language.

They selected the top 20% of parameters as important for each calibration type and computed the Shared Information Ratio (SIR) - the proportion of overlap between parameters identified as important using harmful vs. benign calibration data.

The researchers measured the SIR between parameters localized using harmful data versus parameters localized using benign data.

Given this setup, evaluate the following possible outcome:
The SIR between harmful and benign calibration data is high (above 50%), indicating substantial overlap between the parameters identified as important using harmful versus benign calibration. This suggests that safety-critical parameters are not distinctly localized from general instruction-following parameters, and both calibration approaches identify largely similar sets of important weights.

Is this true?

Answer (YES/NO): NO